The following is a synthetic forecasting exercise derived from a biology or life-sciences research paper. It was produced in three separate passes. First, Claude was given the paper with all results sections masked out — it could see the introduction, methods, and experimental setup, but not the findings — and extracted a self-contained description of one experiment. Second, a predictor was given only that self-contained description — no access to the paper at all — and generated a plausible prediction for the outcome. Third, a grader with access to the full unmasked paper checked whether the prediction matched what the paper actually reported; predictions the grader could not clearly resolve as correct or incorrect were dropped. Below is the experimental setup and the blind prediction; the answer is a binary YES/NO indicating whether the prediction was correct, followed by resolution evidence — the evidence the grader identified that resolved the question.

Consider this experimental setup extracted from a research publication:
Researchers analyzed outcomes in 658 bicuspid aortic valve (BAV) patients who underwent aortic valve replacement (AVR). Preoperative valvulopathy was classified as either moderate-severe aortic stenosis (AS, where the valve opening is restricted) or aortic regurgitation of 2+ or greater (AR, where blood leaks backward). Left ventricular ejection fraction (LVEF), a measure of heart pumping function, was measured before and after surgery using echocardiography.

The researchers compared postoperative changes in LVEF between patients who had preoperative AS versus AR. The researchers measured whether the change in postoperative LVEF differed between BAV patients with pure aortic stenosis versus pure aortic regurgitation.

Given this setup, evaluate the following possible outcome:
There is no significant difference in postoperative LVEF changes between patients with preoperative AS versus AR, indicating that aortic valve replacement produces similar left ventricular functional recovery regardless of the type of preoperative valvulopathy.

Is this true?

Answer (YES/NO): NO